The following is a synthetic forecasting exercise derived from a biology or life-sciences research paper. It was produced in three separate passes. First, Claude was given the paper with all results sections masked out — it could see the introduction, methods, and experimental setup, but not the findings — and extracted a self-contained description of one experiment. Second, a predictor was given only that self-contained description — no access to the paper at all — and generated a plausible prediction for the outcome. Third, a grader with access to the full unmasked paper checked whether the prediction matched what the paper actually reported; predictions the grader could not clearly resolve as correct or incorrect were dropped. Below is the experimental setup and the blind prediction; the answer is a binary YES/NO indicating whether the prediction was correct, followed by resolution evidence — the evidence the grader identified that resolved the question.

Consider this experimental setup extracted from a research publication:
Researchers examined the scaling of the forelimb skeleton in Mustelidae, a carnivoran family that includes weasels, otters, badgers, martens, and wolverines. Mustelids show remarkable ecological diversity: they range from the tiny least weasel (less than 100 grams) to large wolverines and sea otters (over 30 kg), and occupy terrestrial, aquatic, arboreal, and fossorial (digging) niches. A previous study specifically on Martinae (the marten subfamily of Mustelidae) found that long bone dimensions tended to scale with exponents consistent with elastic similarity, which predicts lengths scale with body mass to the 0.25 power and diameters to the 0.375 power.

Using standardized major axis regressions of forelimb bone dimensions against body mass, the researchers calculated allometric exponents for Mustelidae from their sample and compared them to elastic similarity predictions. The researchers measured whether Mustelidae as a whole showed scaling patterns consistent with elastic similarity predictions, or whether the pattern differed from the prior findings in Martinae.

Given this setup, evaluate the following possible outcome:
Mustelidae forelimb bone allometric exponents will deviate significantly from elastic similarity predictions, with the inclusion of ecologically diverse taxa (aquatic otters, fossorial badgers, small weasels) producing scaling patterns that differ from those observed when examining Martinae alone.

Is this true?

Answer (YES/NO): YES